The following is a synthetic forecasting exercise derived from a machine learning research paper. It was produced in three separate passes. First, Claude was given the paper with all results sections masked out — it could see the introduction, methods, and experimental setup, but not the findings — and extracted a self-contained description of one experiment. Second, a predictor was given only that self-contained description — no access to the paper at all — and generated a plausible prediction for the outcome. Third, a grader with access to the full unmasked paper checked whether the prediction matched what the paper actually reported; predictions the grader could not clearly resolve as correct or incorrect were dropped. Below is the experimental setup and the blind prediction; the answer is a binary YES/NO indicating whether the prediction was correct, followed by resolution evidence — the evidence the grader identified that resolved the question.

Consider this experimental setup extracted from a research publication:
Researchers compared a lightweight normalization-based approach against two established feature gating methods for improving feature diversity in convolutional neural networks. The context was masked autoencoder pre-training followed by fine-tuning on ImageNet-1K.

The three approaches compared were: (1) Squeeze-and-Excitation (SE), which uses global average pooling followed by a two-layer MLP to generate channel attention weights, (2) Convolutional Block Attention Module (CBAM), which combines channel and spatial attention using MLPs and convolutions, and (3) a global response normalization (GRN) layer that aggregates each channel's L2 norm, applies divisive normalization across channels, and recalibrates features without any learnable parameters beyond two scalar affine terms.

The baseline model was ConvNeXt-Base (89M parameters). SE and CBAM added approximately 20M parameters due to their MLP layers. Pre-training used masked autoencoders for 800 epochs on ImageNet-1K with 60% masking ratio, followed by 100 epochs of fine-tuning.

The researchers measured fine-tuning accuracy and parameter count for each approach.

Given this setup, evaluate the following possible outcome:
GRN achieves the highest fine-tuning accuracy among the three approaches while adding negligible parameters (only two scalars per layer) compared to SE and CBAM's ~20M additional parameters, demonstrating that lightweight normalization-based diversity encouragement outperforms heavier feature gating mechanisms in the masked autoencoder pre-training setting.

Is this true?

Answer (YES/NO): YES